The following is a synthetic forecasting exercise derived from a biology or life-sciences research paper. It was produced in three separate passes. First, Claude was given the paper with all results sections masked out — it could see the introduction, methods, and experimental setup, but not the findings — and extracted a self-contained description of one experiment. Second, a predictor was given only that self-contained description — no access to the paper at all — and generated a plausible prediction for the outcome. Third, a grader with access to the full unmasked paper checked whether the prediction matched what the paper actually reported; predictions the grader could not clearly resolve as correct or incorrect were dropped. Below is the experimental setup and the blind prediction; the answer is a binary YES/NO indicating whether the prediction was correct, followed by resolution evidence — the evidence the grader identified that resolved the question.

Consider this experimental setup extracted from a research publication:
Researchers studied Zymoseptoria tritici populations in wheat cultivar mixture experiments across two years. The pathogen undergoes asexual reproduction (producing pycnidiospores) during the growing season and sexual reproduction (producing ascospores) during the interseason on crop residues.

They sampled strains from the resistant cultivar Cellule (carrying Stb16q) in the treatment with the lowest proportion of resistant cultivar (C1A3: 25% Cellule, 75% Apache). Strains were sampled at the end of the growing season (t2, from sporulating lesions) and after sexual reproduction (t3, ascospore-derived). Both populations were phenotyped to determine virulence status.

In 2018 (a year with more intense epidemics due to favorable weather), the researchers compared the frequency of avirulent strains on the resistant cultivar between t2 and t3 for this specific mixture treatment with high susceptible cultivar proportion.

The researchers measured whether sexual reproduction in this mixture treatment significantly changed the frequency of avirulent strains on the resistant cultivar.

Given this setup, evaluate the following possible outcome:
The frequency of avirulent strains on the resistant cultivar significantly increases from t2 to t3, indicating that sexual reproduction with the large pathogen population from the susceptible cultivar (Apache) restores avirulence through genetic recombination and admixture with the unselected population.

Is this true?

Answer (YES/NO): YES